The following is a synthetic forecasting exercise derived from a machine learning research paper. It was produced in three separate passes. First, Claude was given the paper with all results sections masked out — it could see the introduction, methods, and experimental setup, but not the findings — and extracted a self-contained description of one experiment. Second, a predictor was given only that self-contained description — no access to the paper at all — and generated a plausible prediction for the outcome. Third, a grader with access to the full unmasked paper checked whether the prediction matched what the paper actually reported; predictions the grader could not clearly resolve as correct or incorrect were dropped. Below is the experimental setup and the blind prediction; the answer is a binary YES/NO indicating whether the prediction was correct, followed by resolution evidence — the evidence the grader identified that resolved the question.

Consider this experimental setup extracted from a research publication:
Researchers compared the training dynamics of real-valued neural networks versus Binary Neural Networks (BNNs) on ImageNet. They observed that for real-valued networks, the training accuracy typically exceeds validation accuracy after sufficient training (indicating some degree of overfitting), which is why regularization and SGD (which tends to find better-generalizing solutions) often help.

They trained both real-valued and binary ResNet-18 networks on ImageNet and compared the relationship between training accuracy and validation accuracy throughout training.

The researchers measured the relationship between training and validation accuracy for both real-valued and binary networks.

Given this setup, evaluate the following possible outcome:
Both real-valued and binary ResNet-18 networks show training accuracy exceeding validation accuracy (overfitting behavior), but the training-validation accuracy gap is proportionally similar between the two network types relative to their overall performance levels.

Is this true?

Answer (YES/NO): NO